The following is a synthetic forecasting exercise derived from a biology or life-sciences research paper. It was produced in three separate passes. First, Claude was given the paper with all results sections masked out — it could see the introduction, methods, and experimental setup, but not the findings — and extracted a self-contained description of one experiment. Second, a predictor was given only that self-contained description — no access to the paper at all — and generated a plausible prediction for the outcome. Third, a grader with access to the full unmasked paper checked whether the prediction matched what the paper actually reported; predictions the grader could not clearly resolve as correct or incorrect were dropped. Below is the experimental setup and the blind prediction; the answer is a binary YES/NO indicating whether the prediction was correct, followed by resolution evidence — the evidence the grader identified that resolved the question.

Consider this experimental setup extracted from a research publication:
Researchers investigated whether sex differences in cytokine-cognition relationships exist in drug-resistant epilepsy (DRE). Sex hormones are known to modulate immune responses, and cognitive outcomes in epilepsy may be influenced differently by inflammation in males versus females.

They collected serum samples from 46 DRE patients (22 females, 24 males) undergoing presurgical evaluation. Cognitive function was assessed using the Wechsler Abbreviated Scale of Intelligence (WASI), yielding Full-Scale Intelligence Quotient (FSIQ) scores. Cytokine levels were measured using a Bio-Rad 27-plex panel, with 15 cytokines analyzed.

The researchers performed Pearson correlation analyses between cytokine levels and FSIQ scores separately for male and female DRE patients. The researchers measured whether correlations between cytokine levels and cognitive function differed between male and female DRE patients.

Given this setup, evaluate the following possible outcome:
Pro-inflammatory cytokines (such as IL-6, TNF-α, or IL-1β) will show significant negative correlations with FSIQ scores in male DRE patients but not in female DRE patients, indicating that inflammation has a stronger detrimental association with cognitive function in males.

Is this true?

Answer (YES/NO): NO